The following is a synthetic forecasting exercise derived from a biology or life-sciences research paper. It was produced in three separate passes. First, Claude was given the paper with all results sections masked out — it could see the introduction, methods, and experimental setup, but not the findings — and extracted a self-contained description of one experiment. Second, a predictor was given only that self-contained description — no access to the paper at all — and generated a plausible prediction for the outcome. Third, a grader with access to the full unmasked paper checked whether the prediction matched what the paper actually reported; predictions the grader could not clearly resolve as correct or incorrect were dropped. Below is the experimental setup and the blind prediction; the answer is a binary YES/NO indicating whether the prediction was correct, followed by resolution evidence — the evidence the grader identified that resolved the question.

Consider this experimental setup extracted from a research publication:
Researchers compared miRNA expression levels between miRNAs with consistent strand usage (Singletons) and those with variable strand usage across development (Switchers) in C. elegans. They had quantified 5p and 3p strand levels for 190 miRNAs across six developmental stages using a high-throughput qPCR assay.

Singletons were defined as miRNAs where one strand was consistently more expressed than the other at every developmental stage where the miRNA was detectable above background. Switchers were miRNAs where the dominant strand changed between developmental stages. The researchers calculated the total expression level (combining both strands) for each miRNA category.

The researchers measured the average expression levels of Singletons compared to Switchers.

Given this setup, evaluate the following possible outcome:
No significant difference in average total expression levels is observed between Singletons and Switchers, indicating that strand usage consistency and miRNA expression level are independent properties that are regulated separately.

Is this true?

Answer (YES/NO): NO